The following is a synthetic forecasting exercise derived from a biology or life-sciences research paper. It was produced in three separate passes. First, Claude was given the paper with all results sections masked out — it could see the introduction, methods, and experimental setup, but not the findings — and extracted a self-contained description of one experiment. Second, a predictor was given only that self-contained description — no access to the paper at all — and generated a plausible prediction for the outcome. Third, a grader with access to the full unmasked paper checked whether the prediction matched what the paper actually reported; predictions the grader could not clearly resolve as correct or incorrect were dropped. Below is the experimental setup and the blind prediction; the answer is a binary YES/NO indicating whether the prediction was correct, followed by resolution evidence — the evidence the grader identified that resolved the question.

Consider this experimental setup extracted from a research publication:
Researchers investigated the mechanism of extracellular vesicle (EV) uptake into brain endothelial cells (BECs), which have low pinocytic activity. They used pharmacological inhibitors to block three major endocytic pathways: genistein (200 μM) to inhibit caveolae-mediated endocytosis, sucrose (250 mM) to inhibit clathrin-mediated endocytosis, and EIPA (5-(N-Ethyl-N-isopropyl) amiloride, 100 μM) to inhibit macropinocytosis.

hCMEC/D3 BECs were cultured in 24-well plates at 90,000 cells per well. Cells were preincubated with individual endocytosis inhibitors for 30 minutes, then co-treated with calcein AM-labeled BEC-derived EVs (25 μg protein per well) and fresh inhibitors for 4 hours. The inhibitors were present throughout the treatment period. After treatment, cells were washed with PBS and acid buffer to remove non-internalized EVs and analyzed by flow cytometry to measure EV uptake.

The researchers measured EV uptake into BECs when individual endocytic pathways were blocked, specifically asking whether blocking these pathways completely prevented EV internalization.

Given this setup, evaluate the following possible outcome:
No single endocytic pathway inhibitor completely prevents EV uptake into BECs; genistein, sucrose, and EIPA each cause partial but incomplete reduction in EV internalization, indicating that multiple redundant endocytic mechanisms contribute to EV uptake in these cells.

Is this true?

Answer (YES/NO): NO